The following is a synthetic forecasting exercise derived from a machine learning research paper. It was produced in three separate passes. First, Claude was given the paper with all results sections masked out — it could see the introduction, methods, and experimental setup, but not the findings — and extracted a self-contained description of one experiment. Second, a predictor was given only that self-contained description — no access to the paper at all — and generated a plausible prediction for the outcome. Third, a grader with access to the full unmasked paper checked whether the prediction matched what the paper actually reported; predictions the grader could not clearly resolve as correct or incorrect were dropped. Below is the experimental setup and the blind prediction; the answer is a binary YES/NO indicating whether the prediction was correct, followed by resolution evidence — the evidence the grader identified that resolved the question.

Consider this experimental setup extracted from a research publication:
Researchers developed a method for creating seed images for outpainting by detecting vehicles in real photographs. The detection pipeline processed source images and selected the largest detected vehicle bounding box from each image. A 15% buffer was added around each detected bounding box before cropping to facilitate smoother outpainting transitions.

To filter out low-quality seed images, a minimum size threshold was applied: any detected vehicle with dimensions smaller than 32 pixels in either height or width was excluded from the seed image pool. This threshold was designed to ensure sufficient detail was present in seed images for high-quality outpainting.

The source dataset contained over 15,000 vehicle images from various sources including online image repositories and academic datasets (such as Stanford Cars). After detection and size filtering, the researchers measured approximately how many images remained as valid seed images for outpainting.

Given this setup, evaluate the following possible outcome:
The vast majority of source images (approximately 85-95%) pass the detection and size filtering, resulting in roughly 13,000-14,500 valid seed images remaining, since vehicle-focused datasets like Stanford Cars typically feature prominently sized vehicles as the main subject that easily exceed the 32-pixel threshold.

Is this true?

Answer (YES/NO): NO